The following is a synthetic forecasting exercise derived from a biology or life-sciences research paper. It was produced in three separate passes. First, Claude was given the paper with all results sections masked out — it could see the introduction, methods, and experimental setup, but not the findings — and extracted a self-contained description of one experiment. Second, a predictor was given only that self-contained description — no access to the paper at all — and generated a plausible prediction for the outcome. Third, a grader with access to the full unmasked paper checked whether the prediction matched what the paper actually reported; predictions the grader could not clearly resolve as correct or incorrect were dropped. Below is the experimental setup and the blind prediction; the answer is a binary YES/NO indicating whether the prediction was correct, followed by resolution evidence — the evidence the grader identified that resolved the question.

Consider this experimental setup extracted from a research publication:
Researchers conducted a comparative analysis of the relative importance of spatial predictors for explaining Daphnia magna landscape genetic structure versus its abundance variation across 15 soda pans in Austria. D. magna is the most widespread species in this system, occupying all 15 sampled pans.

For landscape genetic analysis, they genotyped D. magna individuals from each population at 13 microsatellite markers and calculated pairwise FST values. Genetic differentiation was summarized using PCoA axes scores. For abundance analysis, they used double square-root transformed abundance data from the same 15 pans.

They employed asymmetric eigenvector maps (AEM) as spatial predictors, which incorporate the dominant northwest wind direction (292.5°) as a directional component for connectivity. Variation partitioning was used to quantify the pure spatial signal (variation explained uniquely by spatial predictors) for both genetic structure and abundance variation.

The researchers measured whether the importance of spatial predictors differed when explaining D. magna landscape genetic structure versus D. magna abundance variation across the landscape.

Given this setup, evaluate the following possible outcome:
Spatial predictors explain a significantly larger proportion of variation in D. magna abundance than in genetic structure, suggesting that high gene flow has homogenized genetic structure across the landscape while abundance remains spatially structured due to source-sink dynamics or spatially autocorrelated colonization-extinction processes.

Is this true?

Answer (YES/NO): NO